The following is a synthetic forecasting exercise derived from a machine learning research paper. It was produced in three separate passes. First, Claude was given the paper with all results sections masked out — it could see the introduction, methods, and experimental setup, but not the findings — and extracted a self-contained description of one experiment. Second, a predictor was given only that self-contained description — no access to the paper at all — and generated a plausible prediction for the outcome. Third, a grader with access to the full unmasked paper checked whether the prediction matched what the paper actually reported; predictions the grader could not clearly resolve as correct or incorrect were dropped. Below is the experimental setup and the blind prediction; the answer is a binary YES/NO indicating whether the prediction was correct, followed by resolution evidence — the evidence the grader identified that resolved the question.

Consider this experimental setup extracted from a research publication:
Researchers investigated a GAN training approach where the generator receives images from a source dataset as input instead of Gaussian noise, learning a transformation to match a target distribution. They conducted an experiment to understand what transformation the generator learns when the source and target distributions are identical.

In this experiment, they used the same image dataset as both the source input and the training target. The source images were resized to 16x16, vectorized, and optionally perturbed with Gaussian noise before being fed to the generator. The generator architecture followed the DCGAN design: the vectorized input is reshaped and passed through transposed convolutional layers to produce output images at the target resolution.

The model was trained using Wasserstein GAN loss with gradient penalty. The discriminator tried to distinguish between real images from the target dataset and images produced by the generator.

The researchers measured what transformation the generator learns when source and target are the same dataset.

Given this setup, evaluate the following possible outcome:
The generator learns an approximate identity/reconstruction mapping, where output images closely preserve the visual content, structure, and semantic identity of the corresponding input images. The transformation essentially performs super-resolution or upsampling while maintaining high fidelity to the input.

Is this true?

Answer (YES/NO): YES